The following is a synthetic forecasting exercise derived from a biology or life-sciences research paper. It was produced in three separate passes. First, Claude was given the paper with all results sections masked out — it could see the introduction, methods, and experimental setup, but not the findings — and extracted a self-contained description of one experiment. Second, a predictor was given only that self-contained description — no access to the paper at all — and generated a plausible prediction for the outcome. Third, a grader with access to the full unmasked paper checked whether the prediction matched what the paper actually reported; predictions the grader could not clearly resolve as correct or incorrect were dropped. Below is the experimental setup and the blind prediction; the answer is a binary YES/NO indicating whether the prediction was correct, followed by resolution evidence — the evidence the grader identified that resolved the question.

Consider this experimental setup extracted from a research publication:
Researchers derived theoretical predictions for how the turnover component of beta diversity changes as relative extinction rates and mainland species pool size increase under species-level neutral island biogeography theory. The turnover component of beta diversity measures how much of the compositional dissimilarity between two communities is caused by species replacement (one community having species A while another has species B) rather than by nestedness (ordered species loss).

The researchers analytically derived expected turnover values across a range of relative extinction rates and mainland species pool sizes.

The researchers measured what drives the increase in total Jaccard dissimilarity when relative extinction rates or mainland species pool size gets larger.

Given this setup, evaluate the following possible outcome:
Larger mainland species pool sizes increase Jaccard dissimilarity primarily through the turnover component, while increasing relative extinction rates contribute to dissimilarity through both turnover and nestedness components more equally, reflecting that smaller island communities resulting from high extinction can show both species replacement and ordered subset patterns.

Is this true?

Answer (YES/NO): NO